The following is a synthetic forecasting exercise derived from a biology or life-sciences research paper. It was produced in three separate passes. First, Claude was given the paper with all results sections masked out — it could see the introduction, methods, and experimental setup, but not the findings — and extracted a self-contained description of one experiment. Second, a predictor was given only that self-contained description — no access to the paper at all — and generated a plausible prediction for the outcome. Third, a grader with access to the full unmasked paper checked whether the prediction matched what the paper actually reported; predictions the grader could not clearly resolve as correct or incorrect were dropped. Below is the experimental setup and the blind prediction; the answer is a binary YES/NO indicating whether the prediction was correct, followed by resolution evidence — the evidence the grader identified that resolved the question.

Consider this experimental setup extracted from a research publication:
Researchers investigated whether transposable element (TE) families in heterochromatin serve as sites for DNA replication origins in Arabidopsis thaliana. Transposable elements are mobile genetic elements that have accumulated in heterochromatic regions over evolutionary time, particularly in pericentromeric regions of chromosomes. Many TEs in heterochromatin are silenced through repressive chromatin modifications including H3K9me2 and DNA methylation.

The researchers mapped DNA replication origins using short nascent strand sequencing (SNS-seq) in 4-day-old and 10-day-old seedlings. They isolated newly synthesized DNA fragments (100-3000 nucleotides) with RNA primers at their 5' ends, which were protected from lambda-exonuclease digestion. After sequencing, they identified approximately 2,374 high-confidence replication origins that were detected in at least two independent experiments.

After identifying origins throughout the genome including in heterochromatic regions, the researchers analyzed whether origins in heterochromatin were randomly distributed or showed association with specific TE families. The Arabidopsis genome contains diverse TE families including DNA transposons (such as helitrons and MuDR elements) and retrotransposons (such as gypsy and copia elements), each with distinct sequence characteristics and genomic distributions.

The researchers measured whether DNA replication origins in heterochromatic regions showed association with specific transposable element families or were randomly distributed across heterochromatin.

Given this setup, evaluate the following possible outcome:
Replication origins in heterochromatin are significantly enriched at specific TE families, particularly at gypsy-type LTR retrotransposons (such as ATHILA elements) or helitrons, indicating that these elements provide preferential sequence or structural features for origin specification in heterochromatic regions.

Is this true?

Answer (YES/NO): YES